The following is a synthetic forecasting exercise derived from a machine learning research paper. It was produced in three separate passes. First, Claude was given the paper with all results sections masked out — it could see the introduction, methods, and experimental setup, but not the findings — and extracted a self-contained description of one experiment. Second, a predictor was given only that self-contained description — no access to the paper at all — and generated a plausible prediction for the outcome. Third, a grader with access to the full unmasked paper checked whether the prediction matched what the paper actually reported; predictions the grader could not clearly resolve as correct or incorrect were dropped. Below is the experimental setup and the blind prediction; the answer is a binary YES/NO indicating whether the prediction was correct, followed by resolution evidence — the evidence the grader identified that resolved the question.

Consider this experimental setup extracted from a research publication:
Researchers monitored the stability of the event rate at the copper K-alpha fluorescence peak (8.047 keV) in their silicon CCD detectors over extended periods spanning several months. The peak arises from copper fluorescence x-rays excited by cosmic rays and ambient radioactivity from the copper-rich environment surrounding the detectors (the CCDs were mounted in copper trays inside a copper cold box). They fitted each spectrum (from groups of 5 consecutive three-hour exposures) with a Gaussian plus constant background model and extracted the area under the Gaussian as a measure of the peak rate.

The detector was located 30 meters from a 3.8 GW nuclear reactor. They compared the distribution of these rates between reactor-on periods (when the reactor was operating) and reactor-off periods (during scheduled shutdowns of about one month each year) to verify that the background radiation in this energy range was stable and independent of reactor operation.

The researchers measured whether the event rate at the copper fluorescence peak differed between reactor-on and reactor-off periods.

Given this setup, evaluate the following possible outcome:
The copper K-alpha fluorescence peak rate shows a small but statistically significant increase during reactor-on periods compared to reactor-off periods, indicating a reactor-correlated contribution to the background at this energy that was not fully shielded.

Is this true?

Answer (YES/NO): NO